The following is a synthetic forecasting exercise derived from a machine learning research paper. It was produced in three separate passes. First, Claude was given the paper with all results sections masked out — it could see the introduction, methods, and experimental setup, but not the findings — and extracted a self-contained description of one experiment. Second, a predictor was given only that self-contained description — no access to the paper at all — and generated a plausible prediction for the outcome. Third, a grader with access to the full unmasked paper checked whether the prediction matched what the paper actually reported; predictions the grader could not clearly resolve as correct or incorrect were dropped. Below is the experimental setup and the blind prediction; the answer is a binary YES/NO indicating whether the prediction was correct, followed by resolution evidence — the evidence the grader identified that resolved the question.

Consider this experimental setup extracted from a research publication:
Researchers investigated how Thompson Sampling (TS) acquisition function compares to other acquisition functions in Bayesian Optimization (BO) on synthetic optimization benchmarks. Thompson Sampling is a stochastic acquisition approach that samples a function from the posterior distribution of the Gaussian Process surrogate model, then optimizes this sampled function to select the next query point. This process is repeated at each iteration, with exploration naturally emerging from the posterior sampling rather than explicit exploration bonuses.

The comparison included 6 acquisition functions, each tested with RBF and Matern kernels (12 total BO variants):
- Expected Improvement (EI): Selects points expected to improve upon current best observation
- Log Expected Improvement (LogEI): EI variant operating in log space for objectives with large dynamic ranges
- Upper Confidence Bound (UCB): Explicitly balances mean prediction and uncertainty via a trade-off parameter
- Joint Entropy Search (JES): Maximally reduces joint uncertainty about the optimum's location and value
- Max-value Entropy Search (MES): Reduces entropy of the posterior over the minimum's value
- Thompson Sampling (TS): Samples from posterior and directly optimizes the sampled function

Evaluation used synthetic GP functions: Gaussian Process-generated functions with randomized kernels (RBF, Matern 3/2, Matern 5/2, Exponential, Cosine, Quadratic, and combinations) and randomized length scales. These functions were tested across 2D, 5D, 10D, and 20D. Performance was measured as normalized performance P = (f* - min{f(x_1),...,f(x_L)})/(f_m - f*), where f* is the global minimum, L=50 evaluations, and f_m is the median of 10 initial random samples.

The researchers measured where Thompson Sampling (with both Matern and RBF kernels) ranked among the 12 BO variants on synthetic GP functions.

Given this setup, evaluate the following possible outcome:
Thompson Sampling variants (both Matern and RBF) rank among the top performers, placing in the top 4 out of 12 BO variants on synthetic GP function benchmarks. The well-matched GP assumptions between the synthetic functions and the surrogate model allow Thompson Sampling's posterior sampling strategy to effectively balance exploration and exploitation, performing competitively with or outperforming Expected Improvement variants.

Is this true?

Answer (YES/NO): NO